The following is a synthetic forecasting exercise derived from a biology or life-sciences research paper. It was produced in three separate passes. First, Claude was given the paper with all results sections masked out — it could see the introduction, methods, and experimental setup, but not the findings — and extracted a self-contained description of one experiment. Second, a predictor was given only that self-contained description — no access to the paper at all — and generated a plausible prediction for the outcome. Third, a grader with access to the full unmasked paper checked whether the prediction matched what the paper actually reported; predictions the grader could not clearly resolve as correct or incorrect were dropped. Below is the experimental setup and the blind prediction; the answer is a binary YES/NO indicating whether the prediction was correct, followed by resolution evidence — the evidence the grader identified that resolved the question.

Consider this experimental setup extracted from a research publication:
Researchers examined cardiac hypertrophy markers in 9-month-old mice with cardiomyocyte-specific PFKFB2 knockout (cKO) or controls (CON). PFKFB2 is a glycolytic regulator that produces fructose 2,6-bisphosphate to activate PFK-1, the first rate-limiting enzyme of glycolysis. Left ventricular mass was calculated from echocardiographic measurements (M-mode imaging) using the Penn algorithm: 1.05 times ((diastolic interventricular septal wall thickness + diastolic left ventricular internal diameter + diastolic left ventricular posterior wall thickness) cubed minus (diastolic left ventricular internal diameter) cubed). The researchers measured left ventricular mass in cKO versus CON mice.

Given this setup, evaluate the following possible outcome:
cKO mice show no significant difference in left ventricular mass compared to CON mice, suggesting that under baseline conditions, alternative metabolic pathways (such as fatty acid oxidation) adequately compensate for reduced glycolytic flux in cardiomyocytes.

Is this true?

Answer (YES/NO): NO